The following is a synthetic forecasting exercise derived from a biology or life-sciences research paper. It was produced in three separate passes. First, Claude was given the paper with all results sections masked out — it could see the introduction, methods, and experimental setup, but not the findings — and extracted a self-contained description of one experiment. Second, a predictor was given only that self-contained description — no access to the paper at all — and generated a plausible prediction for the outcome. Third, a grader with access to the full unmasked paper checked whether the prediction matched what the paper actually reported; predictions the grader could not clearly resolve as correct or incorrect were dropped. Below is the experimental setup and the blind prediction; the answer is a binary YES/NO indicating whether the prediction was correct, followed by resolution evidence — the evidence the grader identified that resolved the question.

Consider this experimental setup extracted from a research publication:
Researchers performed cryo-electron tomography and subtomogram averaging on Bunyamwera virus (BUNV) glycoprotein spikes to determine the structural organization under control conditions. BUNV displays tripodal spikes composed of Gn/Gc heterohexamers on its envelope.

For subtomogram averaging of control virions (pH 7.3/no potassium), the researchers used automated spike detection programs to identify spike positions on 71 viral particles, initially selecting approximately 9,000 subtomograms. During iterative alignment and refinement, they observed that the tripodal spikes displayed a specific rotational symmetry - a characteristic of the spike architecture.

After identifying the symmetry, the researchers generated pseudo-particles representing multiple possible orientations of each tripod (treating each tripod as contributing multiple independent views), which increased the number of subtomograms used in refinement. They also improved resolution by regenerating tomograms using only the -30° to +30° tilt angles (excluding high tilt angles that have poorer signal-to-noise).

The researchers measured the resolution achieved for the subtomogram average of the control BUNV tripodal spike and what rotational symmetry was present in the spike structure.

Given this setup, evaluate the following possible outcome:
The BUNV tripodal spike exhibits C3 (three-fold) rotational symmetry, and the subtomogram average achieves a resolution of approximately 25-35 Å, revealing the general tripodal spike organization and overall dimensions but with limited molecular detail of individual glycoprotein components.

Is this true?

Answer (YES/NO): NO